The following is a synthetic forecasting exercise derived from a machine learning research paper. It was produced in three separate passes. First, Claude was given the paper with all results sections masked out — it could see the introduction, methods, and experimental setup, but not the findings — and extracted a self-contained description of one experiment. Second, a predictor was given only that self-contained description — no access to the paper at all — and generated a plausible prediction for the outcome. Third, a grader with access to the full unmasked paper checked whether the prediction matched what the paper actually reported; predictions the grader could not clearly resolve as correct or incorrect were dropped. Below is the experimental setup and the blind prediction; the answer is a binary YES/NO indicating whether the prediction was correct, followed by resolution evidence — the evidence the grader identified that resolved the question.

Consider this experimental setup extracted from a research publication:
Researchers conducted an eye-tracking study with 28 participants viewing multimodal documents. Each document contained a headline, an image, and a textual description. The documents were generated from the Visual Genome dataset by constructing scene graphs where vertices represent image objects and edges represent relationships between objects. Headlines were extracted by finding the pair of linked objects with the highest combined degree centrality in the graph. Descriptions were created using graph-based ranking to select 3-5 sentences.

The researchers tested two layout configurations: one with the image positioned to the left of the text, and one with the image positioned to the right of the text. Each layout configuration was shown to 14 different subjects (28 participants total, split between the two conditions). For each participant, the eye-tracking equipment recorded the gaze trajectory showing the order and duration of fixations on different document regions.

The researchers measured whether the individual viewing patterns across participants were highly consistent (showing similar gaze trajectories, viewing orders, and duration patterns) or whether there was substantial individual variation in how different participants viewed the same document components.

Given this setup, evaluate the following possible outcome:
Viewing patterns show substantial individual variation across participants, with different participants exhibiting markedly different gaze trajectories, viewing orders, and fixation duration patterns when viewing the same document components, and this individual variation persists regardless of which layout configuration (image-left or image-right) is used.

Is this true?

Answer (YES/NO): YES